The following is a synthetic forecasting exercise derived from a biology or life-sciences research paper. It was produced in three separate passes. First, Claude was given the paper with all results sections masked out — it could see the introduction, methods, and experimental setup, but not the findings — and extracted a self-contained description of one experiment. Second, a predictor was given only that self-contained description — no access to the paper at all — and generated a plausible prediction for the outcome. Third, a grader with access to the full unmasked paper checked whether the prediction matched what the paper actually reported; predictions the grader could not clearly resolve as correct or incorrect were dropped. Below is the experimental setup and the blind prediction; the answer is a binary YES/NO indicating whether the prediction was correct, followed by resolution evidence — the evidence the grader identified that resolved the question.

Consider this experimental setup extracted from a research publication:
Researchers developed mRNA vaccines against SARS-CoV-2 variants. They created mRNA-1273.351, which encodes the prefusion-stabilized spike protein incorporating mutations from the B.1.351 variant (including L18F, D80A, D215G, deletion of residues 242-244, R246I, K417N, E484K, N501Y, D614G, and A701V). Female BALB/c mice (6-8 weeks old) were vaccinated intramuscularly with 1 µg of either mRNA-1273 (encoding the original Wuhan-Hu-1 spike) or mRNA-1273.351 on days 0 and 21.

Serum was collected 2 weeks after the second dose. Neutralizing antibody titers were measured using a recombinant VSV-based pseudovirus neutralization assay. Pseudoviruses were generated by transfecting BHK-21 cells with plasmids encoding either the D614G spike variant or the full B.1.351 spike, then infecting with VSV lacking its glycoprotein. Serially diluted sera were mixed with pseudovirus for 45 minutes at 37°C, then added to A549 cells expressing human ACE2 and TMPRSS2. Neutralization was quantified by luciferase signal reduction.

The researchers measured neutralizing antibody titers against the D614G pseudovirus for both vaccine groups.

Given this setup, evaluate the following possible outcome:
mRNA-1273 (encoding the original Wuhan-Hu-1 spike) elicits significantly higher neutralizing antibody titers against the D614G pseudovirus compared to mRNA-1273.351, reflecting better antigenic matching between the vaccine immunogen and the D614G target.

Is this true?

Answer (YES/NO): YES